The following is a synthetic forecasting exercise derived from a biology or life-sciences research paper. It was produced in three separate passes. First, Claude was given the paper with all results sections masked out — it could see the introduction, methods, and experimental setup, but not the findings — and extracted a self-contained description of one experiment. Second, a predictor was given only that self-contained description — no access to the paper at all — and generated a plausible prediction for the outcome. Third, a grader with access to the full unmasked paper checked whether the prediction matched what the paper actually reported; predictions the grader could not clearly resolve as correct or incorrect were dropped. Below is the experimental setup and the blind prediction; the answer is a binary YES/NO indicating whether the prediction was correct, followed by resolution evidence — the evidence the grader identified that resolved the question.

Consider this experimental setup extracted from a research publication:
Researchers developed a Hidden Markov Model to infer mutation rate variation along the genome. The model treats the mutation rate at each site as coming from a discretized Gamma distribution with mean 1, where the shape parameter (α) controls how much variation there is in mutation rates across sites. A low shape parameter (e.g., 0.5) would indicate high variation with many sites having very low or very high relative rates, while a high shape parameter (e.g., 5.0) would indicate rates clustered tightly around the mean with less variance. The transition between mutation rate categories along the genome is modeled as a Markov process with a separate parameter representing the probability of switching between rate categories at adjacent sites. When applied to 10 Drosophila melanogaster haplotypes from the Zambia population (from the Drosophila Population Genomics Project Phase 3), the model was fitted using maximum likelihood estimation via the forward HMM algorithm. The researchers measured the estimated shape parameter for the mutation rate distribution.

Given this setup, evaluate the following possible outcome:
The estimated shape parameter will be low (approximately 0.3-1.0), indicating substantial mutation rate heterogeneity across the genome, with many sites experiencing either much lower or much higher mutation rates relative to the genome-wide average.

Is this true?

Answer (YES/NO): NO